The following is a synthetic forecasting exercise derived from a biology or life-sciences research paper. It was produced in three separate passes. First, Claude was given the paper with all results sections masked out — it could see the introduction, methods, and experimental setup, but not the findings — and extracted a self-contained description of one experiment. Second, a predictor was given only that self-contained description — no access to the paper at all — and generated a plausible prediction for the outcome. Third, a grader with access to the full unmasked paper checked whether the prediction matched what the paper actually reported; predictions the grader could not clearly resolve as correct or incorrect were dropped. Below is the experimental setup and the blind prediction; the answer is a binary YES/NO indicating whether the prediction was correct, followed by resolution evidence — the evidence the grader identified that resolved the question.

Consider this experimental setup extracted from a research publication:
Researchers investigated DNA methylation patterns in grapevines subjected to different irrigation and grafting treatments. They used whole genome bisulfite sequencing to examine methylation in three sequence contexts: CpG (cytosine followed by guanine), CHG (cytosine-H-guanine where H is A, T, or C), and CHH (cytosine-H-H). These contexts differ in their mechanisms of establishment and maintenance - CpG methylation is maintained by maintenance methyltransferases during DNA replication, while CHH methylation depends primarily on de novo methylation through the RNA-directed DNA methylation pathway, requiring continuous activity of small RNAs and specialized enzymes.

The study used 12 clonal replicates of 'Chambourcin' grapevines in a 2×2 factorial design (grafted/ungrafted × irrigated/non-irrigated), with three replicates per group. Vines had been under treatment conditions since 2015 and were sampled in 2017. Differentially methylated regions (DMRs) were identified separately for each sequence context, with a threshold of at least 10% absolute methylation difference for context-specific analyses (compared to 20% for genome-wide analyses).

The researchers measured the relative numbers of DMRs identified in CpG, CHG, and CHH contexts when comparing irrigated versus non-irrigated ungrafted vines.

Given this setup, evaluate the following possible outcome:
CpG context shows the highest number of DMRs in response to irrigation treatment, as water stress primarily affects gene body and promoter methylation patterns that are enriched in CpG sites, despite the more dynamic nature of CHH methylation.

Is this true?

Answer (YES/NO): NO